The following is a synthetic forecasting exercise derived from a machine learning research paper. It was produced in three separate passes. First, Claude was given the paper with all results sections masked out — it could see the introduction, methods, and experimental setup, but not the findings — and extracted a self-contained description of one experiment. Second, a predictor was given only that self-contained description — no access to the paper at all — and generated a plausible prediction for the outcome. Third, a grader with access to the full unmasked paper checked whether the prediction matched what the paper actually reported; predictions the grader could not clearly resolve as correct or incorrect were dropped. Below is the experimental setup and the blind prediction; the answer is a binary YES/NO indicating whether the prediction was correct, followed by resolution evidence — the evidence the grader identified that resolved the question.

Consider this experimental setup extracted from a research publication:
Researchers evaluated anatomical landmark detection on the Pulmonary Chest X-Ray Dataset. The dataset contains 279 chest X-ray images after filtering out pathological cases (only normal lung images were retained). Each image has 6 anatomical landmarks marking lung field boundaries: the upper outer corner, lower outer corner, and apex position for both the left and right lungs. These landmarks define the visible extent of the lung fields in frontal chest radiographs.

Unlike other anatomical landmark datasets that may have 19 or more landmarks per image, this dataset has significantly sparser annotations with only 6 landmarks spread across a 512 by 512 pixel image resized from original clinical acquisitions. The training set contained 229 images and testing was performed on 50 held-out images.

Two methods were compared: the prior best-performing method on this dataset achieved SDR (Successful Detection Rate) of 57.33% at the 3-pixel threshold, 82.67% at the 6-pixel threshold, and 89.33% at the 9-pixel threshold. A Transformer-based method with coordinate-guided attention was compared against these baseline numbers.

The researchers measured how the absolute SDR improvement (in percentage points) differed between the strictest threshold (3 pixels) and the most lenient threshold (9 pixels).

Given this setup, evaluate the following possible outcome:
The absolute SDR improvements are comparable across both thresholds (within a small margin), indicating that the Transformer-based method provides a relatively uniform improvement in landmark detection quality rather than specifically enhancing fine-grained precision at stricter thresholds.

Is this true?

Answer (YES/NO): NO